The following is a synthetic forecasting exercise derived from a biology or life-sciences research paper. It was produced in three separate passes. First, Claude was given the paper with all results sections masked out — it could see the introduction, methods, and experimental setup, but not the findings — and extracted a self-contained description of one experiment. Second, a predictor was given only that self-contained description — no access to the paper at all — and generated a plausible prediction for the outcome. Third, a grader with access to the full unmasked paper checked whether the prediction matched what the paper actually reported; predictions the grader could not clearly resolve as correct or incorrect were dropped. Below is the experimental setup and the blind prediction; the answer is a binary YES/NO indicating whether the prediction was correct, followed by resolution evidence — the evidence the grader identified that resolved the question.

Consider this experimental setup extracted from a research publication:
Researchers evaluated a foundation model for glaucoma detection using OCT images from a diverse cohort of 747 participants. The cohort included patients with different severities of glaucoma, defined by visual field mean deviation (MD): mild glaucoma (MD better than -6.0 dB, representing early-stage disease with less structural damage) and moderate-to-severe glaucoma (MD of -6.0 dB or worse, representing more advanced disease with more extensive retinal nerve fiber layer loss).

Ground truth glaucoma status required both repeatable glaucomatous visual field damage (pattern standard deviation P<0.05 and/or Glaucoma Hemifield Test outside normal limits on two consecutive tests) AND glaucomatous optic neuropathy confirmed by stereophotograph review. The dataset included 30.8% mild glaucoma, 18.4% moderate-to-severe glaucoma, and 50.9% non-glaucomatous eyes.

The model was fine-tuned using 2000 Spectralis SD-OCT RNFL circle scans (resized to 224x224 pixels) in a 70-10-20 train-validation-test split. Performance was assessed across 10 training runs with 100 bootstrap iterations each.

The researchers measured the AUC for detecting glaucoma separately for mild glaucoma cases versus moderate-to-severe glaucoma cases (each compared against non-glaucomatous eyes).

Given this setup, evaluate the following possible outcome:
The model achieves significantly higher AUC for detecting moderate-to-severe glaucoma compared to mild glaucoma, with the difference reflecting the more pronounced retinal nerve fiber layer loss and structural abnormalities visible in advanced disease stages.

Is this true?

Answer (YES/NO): YES